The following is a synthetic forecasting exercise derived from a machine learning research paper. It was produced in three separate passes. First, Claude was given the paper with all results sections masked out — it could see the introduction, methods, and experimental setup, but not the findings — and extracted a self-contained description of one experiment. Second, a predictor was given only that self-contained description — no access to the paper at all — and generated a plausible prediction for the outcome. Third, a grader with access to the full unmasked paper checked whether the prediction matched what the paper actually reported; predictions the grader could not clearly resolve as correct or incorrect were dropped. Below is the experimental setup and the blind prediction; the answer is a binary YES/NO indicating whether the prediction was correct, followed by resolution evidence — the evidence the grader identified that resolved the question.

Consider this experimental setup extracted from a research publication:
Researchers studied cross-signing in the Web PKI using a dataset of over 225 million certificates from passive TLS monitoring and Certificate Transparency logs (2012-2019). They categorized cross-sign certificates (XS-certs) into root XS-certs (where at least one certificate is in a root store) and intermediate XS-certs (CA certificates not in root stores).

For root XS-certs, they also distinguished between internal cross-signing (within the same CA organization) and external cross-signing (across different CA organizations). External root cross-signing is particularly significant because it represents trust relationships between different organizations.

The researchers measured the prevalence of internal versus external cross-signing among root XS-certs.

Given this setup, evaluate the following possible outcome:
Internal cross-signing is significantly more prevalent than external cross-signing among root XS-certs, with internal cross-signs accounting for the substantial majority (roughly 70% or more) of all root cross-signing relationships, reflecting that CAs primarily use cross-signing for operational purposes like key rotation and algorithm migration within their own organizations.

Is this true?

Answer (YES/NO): NO